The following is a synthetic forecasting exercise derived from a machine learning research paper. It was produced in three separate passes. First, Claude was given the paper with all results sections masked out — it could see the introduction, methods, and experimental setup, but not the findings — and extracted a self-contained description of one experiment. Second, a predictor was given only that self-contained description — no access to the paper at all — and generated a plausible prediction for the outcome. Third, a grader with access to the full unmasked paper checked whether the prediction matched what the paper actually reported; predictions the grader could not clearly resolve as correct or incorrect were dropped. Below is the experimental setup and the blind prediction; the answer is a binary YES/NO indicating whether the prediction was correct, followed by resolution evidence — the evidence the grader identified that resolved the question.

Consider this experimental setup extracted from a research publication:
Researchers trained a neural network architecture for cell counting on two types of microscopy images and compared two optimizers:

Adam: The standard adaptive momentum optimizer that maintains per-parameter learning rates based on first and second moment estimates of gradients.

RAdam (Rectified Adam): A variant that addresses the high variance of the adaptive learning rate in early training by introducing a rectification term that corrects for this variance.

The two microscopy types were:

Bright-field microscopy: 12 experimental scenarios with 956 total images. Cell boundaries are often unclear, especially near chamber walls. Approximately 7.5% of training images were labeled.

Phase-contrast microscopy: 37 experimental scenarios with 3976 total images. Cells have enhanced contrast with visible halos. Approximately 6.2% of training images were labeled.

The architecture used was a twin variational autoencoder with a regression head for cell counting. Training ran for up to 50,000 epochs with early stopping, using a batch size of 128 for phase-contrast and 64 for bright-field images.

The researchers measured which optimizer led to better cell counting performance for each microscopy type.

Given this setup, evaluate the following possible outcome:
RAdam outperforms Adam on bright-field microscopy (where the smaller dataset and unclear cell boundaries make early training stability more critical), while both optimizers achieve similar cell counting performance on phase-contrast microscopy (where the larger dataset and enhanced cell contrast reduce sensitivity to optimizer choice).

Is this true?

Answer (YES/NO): NO